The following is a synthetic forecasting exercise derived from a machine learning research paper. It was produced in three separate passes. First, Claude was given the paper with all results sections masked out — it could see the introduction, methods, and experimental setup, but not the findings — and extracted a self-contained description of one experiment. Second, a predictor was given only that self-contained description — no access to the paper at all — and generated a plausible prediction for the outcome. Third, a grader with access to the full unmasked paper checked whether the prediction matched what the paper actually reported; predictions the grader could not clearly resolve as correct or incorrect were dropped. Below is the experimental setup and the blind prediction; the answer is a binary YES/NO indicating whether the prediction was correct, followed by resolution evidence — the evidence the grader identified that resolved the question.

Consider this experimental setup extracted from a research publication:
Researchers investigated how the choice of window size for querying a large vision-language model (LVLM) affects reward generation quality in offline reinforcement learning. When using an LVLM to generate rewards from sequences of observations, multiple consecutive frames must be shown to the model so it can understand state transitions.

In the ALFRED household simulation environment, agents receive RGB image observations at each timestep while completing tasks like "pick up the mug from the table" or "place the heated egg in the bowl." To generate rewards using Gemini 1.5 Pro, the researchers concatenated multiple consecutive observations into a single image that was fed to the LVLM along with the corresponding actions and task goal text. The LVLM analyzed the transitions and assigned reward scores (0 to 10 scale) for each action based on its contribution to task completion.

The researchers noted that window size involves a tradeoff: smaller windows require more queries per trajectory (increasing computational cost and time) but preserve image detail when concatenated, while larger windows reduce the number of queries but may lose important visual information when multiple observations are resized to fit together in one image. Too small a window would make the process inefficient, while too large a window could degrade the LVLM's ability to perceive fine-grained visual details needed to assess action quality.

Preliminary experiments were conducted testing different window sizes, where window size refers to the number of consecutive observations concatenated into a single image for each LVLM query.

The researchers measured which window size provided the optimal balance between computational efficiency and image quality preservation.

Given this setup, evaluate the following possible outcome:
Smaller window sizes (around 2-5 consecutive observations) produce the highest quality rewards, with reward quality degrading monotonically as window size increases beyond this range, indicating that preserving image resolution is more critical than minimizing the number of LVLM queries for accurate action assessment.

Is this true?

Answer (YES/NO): NO